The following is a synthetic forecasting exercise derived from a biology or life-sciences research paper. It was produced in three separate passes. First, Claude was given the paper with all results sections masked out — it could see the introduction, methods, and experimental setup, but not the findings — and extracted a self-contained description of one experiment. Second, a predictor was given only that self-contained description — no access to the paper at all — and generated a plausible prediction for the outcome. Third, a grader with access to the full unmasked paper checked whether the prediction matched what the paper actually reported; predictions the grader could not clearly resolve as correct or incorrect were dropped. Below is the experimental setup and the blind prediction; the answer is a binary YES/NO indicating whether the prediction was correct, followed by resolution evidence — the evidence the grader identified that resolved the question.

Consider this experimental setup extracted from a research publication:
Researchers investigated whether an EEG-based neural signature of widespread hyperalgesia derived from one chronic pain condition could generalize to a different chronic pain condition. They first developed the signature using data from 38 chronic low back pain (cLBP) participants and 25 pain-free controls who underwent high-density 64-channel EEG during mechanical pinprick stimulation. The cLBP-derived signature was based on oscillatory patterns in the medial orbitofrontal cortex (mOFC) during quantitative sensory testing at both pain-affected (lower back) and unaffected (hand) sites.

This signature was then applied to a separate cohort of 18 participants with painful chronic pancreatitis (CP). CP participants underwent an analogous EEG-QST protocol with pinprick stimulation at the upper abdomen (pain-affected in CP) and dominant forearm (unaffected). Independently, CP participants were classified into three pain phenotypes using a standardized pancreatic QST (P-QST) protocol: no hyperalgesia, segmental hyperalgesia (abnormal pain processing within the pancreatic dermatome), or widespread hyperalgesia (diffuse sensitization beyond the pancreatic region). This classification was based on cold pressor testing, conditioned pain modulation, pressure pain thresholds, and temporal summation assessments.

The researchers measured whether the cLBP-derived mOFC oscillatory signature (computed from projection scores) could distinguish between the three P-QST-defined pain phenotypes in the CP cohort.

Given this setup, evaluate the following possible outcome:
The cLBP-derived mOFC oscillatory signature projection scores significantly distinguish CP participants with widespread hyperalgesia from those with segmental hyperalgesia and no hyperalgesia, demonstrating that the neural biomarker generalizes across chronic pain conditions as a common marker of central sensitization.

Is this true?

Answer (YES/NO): YES